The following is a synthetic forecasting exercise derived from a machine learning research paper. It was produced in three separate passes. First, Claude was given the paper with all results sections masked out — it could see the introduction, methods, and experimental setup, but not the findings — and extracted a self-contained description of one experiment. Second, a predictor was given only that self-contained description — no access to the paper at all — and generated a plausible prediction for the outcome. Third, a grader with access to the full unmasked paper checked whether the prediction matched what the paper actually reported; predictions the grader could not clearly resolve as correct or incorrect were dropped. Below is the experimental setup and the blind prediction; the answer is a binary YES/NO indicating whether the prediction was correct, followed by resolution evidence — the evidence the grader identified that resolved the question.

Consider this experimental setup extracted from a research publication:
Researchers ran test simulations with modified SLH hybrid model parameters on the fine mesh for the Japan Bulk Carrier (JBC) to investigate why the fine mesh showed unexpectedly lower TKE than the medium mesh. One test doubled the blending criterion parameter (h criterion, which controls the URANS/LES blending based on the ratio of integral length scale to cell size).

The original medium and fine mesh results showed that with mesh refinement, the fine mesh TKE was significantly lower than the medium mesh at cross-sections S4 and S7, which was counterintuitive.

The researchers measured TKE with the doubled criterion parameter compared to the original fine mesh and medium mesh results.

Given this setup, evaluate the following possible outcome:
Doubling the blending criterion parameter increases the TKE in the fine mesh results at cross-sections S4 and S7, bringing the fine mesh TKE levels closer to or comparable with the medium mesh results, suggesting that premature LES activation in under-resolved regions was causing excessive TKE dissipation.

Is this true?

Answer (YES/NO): NO